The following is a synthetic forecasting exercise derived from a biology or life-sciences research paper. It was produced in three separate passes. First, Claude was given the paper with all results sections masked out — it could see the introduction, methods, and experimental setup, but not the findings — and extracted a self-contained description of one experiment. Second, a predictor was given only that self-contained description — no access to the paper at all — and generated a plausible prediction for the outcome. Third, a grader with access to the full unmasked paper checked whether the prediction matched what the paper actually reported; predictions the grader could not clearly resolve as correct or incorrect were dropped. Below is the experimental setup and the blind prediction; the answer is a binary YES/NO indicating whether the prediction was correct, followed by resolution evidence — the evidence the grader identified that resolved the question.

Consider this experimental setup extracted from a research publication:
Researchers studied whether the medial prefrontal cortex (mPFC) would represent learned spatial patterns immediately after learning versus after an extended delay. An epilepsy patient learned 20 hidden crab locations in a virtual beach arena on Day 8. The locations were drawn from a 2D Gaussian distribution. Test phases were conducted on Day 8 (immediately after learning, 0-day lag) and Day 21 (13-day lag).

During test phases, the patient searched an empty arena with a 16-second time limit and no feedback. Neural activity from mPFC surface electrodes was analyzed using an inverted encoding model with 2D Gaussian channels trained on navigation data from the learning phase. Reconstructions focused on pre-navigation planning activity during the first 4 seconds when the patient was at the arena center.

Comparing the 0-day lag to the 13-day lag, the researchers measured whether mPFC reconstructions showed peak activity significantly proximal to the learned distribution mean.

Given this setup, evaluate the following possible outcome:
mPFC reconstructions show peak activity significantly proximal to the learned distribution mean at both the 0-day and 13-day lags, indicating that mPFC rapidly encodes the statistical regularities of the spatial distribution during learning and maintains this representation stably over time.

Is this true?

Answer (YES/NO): NO